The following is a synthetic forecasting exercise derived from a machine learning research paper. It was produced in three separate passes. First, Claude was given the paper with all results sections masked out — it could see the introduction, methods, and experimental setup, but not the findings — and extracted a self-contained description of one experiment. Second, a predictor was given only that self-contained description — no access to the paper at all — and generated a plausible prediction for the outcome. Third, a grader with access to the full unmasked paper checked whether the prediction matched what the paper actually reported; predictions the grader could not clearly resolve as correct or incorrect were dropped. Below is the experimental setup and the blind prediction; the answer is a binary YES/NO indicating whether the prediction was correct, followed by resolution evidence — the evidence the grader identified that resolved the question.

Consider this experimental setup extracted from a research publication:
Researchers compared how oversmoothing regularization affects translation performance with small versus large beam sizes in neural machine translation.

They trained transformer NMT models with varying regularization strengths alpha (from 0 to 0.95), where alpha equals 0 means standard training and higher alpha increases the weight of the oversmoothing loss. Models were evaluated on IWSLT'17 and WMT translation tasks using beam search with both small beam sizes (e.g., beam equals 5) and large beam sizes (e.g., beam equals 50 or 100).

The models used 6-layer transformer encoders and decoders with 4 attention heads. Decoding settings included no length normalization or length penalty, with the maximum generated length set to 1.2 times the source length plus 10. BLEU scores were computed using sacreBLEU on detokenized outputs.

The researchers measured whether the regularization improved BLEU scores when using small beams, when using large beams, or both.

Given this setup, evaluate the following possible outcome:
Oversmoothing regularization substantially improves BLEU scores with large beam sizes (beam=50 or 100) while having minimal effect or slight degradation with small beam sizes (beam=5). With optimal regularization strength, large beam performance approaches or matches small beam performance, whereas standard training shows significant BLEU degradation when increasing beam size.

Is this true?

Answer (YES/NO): NO